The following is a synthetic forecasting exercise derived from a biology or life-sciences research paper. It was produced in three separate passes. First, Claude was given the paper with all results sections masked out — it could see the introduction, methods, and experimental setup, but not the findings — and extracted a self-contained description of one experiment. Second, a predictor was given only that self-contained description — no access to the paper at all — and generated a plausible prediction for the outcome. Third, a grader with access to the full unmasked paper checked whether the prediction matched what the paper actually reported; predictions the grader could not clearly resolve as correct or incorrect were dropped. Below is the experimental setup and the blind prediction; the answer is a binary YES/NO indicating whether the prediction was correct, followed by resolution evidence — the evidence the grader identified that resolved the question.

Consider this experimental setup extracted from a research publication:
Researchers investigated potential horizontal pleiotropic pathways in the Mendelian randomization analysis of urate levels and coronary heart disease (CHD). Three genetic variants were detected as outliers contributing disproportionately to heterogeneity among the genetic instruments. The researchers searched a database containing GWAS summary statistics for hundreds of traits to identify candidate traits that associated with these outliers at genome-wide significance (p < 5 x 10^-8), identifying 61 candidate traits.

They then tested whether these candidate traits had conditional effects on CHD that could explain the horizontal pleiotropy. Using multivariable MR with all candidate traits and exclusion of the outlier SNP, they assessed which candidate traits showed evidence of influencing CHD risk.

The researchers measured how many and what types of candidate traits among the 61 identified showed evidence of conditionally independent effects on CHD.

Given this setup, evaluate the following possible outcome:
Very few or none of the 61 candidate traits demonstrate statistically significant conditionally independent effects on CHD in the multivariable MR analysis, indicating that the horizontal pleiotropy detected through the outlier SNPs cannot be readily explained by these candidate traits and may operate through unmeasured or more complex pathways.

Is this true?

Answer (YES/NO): NO